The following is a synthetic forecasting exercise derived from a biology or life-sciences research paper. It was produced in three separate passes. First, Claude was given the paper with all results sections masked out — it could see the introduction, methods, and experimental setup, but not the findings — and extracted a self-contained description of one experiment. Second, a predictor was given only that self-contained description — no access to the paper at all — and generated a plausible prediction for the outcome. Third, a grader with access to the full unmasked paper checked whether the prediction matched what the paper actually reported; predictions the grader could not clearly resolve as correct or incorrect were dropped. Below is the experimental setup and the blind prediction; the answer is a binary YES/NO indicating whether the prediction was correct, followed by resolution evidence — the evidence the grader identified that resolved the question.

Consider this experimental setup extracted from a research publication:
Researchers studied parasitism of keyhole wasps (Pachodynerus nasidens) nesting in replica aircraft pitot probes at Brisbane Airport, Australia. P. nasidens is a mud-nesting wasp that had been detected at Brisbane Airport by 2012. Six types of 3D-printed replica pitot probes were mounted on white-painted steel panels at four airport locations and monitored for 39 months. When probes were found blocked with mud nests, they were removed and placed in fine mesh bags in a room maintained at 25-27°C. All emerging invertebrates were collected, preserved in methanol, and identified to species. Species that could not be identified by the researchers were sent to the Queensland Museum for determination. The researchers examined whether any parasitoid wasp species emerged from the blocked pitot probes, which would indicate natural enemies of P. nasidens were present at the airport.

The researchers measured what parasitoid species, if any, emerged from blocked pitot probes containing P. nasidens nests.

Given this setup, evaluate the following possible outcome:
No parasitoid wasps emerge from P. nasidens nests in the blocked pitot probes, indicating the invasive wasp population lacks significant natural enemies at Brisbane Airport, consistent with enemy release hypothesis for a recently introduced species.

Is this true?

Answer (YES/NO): NO